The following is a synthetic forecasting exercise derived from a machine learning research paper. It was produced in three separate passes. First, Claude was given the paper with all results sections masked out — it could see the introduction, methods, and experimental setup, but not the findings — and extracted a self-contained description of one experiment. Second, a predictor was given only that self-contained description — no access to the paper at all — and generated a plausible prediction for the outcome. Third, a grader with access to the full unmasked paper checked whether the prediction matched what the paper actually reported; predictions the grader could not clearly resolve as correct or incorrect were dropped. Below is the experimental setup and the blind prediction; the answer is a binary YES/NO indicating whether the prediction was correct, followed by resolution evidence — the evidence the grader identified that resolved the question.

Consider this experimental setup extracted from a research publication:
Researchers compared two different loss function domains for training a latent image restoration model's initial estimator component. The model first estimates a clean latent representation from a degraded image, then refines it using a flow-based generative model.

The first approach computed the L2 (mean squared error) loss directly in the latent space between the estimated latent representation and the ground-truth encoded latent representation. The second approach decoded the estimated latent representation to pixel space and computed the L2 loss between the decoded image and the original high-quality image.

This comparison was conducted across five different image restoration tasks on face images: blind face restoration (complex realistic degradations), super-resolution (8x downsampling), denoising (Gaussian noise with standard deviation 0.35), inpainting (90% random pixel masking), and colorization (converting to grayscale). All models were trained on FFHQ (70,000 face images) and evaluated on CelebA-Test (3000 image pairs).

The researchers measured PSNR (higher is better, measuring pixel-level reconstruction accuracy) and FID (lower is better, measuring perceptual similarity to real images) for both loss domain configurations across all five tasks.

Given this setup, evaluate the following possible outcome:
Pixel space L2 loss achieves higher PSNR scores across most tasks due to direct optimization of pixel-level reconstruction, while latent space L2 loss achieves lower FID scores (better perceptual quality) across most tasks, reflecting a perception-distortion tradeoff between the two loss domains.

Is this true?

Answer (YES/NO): YES